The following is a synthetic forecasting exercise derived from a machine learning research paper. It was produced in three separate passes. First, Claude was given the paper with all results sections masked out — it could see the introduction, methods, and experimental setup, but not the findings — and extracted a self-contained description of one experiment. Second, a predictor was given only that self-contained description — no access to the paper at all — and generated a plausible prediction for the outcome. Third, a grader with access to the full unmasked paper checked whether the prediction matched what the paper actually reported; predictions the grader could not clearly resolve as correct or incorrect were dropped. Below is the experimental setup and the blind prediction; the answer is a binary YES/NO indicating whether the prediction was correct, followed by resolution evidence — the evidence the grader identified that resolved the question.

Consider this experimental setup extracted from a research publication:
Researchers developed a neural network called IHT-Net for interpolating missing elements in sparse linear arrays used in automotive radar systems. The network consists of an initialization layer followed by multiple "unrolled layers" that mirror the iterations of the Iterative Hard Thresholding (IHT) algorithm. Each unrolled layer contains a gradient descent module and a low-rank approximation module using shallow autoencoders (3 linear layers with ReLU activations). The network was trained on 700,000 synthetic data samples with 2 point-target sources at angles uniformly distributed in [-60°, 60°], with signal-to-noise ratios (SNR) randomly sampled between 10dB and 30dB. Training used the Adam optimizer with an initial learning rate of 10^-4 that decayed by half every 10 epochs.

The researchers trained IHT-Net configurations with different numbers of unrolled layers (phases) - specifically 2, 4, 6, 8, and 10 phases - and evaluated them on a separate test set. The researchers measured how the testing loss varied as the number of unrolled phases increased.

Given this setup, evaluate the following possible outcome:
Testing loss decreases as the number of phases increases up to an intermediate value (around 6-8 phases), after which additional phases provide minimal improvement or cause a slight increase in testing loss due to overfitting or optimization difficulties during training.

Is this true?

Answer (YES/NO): YES